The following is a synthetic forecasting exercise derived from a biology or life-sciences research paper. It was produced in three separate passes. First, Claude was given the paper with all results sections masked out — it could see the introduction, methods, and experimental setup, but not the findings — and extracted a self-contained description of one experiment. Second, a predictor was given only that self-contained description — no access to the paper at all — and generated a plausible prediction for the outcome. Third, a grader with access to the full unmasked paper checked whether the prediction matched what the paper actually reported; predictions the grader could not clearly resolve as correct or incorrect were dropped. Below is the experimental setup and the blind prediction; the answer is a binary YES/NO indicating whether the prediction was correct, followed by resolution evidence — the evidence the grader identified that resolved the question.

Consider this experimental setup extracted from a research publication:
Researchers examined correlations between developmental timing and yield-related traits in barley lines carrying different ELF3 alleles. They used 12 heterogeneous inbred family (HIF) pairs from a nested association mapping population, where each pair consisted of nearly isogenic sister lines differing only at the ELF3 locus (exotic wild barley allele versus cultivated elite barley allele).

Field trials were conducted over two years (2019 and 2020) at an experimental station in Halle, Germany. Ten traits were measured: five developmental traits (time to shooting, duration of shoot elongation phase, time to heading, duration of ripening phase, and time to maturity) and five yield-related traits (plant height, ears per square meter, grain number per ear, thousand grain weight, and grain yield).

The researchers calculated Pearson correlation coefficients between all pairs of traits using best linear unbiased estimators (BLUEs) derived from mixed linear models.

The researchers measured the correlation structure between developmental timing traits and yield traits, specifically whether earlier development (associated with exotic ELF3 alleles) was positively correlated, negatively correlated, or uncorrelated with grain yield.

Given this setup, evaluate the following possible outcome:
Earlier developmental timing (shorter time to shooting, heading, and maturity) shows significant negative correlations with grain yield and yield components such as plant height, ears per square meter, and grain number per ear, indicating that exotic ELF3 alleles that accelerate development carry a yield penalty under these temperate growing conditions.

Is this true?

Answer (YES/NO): NO